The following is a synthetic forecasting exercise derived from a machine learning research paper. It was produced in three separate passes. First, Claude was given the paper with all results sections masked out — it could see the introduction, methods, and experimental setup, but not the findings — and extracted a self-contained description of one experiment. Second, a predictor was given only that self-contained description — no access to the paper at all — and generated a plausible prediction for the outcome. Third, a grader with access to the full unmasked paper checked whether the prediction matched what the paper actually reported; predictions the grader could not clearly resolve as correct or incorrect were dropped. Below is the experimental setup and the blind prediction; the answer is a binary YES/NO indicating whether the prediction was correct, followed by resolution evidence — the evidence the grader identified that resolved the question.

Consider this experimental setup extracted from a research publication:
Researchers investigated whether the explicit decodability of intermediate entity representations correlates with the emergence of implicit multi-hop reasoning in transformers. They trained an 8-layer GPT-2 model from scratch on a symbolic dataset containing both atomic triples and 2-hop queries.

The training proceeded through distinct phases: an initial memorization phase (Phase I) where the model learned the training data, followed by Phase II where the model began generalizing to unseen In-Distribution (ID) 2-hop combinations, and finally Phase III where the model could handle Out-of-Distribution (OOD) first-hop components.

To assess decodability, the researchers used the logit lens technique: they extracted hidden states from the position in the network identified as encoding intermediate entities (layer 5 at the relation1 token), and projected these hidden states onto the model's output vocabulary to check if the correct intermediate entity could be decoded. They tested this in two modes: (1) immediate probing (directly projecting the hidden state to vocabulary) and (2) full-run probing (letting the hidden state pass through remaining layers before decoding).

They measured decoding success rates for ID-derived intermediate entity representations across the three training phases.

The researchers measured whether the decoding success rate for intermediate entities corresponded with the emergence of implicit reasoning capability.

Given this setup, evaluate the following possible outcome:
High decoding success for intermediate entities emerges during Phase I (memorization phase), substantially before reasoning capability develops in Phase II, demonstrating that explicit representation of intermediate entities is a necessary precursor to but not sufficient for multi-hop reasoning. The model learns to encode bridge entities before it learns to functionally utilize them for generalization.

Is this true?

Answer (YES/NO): NO